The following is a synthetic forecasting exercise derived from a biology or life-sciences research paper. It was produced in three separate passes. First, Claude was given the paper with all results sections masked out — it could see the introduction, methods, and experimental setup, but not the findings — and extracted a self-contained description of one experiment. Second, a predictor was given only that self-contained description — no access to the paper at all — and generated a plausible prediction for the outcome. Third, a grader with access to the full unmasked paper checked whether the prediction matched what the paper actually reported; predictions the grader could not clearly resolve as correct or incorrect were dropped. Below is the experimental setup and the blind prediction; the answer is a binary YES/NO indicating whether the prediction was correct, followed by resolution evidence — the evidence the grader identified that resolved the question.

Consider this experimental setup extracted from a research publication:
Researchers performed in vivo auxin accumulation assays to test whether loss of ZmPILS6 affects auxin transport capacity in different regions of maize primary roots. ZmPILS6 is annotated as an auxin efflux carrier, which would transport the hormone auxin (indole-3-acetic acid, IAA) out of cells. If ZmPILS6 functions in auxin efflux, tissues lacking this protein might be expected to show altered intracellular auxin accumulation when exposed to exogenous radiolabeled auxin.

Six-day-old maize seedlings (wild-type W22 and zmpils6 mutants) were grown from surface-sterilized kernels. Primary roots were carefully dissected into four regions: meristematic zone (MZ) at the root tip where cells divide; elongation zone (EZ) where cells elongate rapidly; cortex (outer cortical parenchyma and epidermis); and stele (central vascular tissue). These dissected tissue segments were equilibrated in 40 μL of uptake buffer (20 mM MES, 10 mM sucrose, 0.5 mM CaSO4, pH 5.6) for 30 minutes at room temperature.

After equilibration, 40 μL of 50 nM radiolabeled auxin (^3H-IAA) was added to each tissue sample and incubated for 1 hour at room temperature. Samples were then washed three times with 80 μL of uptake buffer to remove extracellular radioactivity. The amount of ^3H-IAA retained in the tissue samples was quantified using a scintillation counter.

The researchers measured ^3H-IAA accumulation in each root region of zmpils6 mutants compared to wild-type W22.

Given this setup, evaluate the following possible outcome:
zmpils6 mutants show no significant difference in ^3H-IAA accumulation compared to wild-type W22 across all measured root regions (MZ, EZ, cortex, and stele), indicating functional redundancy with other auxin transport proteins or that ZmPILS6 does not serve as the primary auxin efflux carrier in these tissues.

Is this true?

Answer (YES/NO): NO